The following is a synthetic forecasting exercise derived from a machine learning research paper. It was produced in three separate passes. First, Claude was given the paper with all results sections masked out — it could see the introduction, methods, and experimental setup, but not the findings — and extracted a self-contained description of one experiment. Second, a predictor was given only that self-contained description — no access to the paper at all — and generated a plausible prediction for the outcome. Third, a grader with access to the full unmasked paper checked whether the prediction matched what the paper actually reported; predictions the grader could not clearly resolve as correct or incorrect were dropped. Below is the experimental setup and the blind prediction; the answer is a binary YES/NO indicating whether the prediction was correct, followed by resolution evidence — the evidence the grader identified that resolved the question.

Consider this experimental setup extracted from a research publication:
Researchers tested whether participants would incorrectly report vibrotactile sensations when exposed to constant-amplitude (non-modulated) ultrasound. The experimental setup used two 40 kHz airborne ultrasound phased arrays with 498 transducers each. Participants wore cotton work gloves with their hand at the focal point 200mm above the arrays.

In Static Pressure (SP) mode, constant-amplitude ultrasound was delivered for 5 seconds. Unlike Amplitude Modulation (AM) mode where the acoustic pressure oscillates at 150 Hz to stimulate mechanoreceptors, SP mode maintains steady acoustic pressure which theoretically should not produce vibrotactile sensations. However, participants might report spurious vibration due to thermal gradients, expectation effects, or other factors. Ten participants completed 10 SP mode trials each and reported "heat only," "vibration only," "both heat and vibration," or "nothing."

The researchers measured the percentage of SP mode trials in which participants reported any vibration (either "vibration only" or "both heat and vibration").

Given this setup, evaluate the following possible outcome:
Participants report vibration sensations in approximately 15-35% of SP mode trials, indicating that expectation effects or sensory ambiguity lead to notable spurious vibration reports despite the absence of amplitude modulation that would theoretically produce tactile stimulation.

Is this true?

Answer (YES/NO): NO